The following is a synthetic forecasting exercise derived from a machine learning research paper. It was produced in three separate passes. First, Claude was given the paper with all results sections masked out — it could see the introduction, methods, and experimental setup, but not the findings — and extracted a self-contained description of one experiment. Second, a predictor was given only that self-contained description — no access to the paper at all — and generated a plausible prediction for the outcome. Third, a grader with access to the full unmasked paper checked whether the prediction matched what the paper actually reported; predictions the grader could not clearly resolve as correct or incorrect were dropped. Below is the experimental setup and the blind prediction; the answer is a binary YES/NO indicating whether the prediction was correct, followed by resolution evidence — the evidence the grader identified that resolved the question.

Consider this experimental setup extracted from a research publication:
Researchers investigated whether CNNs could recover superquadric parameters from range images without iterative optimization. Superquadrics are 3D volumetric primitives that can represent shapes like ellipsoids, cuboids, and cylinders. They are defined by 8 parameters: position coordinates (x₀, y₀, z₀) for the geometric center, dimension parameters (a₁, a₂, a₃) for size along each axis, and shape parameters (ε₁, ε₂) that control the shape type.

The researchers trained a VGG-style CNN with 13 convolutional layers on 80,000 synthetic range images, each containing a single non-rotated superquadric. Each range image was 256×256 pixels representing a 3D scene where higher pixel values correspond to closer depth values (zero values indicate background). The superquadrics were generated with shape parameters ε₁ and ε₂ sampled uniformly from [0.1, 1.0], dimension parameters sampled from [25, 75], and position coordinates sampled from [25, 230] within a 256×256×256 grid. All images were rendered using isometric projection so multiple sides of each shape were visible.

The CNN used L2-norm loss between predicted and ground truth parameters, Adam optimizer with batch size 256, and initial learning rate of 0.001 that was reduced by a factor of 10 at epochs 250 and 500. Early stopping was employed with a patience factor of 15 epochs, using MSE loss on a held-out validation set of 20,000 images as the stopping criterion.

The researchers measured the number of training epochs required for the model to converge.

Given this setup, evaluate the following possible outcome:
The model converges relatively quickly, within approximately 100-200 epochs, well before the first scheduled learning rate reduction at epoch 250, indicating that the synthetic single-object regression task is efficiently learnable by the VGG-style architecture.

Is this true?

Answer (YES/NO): NO